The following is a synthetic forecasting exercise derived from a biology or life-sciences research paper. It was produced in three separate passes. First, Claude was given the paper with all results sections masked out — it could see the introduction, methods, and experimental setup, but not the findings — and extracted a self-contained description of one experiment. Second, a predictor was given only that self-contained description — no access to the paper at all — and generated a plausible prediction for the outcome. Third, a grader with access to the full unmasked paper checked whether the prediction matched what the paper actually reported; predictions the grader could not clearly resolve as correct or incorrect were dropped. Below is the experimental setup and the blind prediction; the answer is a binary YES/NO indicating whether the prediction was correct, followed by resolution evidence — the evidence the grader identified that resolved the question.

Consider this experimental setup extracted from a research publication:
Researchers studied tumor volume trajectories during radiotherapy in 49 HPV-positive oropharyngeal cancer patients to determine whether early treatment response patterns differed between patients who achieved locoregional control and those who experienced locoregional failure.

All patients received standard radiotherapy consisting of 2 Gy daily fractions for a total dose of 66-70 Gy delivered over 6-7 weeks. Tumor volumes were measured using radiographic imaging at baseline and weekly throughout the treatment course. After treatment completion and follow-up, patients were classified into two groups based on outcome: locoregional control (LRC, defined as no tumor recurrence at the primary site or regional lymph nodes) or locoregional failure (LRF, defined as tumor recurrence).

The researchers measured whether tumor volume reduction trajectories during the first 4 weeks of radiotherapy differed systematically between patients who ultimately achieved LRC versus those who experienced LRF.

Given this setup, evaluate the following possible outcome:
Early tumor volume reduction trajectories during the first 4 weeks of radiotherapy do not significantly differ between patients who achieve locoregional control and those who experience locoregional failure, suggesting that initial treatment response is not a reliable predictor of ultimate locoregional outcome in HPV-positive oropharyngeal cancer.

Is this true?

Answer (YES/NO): NO